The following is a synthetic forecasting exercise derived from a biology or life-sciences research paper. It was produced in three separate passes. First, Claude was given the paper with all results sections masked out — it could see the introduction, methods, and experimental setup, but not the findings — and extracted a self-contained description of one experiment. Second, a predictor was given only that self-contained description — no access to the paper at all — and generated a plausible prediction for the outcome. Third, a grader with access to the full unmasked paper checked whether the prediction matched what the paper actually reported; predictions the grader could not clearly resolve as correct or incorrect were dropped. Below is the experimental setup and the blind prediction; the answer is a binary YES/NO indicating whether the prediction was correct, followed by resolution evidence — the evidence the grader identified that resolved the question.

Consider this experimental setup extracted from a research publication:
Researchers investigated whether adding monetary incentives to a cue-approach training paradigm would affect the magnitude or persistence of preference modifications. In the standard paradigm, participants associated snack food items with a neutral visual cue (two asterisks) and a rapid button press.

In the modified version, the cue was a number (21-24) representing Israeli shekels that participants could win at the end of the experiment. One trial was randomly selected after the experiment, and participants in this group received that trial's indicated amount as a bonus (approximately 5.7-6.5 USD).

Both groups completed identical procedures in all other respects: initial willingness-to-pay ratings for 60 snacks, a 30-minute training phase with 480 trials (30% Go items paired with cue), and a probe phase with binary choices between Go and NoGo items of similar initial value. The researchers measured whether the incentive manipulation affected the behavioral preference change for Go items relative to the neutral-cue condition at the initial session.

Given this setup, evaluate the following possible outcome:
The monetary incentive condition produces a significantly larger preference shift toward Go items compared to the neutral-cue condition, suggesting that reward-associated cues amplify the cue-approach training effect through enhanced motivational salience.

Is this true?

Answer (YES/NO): NO